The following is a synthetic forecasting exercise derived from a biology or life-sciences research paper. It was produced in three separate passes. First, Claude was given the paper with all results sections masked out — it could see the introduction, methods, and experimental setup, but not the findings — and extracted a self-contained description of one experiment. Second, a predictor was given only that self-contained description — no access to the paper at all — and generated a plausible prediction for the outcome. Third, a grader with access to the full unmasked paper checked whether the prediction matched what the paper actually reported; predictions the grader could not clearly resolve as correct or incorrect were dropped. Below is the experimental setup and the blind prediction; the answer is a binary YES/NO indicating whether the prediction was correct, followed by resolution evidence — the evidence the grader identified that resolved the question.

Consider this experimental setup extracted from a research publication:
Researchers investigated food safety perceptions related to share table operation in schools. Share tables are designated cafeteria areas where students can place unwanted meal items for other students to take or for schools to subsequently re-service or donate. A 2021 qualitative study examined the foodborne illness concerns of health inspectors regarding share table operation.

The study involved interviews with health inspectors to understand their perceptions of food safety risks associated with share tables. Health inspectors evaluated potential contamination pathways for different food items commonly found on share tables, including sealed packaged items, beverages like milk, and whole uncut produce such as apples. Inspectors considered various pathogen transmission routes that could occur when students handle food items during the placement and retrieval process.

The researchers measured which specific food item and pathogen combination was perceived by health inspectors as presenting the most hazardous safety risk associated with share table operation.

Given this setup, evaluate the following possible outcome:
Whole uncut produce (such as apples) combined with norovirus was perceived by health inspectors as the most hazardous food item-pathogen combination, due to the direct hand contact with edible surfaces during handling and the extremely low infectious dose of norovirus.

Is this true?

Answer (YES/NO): YES